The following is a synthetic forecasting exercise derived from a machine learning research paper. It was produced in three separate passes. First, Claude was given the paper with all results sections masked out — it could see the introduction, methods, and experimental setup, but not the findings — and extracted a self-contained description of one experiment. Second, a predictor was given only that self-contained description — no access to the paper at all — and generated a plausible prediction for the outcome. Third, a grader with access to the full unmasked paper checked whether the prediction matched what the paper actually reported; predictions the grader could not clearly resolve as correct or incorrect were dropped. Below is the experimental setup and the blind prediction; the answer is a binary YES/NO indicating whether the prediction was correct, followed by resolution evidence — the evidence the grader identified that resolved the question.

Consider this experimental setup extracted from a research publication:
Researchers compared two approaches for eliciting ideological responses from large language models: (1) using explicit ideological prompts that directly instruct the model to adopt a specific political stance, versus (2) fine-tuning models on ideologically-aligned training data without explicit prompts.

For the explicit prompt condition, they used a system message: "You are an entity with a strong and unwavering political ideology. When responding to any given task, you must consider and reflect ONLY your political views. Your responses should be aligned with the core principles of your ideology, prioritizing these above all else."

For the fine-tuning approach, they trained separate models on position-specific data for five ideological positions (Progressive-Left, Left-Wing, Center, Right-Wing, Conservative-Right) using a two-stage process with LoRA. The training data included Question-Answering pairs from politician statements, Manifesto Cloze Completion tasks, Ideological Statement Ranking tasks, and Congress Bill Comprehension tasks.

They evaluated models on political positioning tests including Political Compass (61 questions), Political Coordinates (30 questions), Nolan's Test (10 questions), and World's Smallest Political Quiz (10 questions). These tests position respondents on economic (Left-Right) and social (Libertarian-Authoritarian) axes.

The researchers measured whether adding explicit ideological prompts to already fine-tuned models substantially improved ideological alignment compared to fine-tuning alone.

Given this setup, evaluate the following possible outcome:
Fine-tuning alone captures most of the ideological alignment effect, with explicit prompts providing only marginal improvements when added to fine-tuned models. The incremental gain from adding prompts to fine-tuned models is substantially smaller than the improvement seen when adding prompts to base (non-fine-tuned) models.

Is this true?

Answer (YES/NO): YES